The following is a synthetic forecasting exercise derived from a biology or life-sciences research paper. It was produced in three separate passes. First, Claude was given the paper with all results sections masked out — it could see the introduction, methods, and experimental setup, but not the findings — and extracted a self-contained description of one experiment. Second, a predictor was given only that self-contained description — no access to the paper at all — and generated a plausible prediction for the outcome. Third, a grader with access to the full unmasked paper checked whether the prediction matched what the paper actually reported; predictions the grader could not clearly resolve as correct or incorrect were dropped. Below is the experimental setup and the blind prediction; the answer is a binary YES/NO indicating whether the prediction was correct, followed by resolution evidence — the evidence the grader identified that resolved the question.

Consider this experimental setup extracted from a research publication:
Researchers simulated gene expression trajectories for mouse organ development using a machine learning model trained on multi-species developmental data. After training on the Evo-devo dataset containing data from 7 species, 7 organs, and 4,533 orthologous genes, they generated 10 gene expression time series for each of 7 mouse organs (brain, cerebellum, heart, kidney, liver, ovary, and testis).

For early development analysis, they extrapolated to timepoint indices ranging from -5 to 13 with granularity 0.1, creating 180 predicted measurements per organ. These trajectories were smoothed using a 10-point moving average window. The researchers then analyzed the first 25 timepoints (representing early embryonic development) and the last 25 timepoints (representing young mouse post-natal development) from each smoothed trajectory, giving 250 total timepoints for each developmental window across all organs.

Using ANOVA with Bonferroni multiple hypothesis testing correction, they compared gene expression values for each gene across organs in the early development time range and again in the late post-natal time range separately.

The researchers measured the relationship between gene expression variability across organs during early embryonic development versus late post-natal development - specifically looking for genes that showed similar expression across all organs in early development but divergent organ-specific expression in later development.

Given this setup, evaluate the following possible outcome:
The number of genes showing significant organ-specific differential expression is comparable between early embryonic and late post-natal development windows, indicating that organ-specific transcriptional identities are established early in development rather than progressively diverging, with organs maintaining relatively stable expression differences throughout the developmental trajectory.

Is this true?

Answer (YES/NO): NO